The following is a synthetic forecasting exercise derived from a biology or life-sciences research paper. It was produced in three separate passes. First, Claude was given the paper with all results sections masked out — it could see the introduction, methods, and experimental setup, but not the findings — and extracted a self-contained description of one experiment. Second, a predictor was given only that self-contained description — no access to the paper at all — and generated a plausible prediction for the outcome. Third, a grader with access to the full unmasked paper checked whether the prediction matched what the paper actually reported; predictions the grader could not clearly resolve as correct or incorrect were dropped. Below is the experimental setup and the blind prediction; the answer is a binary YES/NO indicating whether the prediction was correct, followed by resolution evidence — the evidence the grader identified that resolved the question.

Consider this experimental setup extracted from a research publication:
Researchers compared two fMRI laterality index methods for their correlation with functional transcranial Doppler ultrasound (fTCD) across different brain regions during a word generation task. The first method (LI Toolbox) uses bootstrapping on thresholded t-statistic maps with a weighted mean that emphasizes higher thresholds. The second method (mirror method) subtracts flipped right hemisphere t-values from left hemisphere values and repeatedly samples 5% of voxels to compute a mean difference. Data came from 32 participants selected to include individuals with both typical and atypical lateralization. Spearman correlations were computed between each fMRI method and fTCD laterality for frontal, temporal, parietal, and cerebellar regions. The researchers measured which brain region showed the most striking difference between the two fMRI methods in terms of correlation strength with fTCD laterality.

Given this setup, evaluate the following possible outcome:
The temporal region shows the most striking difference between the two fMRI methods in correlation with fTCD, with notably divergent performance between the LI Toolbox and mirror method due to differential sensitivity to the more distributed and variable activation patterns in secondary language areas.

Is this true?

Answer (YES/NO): NO